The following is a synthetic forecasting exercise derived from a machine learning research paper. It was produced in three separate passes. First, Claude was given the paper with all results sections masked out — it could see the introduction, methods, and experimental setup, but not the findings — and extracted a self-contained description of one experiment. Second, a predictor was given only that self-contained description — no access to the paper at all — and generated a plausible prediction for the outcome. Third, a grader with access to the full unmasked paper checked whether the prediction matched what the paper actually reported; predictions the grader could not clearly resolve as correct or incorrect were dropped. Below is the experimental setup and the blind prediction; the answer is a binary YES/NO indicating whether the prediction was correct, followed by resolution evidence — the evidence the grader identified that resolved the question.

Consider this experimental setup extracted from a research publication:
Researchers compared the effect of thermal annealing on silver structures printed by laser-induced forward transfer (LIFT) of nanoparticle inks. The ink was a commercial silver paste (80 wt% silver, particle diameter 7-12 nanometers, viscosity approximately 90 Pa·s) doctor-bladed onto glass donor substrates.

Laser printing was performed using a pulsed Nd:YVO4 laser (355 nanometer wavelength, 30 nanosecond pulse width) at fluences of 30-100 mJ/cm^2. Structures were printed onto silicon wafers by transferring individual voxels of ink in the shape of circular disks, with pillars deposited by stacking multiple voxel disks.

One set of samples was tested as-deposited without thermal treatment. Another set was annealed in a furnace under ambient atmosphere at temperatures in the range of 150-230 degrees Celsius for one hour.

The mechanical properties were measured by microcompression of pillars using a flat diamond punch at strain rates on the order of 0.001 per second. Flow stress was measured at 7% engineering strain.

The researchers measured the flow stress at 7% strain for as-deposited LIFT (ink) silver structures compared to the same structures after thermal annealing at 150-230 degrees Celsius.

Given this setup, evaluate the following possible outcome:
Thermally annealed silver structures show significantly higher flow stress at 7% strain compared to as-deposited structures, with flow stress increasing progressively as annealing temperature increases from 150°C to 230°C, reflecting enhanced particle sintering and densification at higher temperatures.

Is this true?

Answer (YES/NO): NO